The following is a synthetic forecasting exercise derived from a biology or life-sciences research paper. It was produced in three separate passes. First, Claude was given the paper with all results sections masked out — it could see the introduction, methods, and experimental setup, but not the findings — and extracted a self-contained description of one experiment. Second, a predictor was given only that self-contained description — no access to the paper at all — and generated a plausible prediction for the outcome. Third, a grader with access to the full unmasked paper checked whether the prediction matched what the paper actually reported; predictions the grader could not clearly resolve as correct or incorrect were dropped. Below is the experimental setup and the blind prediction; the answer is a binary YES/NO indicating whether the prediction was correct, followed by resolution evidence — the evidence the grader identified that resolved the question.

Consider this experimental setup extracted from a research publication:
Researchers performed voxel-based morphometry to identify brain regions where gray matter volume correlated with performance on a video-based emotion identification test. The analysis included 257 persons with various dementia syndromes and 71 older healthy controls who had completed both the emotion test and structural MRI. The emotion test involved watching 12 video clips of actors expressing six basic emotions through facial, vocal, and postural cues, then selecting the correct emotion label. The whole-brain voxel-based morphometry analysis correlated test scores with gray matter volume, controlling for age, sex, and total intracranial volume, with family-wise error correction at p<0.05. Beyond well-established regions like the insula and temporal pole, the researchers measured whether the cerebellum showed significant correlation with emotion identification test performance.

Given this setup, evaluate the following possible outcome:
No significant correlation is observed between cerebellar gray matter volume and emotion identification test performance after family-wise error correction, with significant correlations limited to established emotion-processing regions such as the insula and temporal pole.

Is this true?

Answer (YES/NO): NO